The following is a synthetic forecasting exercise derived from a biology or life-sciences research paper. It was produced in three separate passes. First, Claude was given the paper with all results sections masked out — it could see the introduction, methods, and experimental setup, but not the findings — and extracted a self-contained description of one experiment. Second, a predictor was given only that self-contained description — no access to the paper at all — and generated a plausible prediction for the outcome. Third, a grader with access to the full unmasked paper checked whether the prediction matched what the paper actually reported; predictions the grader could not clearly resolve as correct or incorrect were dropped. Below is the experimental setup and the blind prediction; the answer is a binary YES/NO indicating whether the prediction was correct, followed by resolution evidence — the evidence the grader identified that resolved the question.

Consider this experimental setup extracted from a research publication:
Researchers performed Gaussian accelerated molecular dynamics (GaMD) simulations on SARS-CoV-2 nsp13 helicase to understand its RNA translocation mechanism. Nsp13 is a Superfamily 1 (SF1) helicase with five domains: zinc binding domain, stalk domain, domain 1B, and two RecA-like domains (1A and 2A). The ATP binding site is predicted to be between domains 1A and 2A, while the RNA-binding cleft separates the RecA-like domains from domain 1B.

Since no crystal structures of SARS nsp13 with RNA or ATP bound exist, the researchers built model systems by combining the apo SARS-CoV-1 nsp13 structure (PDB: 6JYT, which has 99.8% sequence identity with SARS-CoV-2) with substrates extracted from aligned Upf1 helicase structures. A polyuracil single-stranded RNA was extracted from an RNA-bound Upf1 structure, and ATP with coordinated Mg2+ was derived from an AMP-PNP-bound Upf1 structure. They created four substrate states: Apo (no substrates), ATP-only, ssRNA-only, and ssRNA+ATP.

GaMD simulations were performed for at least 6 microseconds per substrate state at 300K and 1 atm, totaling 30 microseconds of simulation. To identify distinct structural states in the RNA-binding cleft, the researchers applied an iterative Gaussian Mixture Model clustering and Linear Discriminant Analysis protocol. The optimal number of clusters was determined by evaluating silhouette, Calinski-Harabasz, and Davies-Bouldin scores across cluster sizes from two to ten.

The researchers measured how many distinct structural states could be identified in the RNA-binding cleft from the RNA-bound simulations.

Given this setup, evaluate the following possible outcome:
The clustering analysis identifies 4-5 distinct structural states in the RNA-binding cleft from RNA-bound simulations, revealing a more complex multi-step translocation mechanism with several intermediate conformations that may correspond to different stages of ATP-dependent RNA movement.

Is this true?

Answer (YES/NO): YES